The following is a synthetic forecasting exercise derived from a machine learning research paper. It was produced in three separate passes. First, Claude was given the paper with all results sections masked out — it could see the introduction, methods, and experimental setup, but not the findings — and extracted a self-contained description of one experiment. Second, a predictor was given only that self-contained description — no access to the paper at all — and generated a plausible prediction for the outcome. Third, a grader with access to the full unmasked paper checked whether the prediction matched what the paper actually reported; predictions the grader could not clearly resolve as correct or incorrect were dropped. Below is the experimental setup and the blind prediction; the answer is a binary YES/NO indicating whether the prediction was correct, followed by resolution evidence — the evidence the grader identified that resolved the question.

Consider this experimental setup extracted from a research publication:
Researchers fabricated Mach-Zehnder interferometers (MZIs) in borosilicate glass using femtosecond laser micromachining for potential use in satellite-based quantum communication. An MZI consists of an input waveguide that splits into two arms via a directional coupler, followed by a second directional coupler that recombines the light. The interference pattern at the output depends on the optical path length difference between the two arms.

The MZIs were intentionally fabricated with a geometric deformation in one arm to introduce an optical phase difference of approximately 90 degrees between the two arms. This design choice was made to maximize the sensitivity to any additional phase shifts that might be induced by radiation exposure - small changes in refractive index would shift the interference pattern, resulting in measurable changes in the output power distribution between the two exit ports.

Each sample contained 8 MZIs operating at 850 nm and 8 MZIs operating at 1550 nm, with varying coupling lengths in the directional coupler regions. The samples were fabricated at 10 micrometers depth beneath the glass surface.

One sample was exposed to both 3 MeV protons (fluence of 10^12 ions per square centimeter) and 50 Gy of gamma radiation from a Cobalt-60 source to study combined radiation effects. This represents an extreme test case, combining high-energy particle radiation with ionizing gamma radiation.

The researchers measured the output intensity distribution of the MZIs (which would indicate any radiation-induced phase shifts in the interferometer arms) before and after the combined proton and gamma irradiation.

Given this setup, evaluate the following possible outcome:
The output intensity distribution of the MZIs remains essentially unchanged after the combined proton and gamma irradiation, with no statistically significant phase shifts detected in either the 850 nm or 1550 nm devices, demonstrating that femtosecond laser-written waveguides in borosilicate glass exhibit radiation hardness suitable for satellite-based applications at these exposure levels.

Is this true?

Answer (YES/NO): YES